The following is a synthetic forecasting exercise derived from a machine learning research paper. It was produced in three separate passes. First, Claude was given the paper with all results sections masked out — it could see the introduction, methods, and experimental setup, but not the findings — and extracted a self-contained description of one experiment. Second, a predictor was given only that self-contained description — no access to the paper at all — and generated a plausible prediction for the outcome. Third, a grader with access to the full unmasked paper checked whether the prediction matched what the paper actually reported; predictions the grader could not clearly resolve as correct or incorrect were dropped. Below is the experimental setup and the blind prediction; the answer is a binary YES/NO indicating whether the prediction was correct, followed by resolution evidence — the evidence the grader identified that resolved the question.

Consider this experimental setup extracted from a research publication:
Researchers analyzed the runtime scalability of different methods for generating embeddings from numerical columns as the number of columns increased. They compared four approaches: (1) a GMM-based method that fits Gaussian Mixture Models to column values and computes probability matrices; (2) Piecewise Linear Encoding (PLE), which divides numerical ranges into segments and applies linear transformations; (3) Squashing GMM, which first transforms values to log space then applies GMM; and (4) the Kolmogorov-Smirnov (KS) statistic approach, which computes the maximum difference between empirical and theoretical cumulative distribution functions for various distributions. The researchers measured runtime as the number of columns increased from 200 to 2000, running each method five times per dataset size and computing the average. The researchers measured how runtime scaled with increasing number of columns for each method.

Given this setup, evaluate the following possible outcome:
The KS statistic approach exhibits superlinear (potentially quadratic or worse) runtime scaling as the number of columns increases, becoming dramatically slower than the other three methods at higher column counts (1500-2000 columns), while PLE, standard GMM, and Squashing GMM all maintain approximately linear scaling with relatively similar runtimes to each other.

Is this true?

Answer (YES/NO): NO